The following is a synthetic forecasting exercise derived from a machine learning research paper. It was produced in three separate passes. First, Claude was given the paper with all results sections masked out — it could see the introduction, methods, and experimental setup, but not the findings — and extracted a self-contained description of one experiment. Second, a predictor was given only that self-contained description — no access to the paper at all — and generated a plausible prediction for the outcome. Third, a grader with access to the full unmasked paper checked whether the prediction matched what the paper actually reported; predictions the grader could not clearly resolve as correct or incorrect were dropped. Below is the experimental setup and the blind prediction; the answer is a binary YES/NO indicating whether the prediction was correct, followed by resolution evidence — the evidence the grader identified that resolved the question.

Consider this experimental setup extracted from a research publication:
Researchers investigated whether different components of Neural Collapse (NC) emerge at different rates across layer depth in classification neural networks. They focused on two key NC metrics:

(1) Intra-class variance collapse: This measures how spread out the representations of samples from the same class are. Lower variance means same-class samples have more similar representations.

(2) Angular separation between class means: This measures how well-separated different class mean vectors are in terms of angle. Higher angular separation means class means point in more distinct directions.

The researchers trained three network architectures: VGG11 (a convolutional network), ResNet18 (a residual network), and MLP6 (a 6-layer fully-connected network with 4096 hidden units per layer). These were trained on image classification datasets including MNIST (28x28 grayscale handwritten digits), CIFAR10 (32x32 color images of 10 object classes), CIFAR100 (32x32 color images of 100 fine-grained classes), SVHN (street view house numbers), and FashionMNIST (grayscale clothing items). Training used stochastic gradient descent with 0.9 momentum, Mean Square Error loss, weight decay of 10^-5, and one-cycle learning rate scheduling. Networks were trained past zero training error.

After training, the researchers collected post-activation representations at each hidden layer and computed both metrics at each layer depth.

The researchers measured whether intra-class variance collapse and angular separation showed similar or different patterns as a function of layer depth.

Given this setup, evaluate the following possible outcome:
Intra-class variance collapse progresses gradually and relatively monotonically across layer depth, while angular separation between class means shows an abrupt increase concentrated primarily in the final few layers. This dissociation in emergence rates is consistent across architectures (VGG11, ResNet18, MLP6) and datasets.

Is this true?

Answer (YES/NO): NO